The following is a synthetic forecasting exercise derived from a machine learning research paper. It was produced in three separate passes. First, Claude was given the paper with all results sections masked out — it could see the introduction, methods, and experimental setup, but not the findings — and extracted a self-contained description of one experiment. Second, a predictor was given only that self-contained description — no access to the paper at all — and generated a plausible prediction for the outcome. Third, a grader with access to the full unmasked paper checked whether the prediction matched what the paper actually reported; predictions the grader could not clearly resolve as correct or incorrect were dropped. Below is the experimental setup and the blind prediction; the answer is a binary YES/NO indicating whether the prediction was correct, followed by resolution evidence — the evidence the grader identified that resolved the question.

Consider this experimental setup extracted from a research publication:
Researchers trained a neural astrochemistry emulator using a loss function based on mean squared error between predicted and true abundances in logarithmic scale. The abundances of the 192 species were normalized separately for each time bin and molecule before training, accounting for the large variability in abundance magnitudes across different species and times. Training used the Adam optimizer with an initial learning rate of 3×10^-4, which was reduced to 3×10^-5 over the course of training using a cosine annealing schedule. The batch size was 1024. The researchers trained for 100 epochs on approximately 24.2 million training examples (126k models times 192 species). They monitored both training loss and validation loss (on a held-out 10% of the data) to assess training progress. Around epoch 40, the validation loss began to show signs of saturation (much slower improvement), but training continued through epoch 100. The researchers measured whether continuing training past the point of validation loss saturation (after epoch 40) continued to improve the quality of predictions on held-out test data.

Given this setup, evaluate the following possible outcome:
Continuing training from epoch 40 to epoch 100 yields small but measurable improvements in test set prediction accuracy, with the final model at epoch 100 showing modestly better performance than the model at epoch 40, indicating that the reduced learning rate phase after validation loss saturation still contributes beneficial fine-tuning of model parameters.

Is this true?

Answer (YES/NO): YES